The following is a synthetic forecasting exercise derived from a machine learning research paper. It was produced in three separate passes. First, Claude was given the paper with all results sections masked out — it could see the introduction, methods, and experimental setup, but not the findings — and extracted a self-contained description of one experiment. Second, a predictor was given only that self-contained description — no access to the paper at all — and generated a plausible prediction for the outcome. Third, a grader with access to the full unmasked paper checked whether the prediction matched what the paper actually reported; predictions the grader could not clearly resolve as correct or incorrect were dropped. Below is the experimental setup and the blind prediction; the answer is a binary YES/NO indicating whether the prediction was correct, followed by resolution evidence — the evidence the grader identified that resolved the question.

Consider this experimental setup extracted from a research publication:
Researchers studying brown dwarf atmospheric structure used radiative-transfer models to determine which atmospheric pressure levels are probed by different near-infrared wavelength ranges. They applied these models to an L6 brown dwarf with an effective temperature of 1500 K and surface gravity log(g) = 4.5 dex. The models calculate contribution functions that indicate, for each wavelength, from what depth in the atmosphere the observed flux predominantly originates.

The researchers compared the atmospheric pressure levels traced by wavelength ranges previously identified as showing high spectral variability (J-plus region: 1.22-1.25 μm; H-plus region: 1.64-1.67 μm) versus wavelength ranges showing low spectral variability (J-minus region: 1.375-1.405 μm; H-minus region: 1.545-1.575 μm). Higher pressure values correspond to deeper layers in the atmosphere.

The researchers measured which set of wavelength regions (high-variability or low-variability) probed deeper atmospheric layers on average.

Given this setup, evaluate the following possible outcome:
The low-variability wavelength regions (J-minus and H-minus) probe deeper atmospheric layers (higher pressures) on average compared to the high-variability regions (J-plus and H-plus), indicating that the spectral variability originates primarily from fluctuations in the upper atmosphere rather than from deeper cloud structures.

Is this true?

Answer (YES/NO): NO